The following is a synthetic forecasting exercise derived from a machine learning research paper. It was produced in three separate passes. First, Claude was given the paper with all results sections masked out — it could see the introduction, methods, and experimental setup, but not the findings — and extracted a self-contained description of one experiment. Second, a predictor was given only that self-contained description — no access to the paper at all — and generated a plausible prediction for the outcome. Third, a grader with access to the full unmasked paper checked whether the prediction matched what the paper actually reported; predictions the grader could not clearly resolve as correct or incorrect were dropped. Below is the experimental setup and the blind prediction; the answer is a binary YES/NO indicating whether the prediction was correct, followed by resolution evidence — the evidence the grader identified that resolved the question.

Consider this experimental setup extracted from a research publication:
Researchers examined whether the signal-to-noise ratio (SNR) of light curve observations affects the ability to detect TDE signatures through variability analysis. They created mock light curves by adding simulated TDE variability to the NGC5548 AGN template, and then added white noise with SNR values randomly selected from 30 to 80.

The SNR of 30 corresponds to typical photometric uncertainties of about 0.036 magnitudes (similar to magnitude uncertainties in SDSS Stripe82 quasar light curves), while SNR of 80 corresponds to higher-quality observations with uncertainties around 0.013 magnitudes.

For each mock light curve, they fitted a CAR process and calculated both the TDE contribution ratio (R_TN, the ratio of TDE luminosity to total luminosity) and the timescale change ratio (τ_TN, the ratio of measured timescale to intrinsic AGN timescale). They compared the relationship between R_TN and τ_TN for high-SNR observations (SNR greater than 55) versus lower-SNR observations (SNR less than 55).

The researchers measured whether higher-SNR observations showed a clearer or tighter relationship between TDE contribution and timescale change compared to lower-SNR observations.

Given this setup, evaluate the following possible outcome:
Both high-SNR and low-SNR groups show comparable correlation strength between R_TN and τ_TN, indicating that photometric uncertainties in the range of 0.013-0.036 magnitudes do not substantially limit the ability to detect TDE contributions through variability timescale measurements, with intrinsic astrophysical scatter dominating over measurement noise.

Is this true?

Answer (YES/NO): YES